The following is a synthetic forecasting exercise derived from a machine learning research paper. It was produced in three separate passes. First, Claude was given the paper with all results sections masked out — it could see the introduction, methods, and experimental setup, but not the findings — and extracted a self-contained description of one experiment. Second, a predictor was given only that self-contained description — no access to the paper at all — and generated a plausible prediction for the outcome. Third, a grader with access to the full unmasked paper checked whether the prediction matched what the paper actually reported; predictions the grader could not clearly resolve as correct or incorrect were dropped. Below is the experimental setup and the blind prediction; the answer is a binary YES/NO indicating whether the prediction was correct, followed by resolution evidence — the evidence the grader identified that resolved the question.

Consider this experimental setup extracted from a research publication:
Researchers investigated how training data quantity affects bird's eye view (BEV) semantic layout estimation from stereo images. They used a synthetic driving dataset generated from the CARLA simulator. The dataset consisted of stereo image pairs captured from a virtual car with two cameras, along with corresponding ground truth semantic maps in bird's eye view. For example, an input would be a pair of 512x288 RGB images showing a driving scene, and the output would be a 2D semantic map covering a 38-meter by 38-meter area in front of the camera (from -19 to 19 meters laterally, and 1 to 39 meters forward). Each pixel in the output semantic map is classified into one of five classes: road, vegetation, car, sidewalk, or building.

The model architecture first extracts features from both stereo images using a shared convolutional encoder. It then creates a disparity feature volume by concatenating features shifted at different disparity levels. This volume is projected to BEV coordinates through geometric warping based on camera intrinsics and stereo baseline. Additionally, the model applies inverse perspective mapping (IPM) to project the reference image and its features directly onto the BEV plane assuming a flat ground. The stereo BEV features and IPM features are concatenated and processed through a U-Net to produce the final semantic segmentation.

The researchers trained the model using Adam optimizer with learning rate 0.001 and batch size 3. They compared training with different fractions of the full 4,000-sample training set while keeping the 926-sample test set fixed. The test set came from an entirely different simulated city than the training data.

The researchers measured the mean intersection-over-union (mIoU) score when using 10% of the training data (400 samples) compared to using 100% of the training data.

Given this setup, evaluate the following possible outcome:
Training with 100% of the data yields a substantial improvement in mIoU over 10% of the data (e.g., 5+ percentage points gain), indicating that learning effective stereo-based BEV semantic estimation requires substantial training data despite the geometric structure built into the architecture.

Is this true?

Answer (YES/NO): YES